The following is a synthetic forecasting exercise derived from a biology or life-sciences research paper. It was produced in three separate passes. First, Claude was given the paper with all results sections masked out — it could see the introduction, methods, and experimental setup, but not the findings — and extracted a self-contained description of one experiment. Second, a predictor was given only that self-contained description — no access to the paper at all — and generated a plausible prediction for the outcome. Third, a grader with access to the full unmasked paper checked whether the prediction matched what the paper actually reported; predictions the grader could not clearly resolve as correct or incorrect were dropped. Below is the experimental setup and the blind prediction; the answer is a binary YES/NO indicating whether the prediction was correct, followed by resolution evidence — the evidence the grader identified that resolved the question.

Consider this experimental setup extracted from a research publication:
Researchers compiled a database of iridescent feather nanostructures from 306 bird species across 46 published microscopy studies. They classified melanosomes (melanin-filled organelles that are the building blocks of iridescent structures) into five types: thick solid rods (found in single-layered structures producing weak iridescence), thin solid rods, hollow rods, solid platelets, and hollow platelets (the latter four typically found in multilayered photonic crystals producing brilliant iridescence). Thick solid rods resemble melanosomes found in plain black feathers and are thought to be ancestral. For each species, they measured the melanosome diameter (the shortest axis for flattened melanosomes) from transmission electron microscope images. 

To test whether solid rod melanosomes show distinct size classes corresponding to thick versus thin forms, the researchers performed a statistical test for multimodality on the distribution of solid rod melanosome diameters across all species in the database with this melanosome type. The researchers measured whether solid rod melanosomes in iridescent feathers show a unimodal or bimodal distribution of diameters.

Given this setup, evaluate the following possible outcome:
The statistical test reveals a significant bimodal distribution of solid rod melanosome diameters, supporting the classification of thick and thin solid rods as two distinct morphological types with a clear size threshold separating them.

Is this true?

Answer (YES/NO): YES